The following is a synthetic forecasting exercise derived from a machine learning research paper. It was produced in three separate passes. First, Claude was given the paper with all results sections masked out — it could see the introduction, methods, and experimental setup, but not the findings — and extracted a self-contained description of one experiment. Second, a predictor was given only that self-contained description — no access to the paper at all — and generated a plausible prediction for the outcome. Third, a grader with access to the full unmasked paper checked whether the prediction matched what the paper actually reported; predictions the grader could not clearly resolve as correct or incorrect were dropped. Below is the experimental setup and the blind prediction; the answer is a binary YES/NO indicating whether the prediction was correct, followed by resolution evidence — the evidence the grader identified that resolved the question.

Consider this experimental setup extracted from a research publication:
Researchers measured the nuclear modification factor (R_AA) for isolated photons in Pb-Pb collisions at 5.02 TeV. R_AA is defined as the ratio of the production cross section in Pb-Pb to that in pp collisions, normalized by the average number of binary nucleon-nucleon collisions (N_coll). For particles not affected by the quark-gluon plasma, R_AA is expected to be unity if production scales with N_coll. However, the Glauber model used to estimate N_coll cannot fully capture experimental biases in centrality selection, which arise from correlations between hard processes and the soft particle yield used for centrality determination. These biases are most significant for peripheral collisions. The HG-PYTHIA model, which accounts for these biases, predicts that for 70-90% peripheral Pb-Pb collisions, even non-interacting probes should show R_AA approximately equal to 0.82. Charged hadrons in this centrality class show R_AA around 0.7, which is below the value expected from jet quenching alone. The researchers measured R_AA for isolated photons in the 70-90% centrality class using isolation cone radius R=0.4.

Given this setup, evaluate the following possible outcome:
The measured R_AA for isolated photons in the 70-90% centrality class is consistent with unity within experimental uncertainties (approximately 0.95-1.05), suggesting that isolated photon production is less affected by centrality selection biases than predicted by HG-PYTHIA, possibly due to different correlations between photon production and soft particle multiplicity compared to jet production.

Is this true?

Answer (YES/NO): NO